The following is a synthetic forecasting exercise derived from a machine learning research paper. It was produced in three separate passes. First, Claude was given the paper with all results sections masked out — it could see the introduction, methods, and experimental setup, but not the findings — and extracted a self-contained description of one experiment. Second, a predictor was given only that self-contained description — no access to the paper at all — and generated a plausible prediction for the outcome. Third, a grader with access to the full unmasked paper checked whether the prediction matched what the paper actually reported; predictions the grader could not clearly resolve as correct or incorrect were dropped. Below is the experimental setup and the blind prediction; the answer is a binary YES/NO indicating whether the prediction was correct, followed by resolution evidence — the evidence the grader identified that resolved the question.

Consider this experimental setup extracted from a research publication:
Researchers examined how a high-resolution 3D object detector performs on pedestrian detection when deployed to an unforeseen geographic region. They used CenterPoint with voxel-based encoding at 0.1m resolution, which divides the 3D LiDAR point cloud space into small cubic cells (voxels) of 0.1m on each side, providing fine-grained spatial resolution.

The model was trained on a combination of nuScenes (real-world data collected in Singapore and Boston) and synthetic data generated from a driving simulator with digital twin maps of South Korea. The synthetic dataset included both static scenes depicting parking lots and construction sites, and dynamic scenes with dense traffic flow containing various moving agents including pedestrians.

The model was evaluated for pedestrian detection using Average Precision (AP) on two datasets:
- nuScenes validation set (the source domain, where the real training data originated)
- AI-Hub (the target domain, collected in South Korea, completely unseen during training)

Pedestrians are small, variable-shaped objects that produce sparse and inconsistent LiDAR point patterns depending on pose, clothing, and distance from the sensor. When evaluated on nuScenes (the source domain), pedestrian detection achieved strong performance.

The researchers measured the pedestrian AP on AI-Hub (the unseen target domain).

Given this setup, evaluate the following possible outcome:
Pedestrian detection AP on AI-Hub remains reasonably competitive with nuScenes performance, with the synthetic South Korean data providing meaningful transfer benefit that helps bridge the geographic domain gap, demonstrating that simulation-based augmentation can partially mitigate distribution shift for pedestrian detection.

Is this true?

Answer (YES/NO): NO